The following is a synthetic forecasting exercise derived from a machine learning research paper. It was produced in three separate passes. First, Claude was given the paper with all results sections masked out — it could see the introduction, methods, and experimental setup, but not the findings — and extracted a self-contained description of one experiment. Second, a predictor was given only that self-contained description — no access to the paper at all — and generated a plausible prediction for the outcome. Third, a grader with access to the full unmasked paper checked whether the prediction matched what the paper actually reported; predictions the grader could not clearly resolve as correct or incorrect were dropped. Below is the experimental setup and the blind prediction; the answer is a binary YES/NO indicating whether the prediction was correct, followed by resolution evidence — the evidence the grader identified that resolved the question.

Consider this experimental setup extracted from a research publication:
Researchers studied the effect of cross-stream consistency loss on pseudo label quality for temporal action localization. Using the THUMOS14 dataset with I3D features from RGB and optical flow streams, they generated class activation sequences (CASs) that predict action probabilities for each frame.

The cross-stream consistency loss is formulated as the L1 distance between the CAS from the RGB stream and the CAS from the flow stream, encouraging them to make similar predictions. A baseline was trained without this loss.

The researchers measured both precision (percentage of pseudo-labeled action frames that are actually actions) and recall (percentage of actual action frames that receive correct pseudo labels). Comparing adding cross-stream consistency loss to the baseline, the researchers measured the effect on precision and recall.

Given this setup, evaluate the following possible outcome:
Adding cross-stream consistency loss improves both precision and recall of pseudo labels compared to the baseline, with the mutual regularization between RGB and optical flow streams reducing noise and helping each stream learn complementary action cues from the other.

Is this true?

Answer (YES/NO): NO